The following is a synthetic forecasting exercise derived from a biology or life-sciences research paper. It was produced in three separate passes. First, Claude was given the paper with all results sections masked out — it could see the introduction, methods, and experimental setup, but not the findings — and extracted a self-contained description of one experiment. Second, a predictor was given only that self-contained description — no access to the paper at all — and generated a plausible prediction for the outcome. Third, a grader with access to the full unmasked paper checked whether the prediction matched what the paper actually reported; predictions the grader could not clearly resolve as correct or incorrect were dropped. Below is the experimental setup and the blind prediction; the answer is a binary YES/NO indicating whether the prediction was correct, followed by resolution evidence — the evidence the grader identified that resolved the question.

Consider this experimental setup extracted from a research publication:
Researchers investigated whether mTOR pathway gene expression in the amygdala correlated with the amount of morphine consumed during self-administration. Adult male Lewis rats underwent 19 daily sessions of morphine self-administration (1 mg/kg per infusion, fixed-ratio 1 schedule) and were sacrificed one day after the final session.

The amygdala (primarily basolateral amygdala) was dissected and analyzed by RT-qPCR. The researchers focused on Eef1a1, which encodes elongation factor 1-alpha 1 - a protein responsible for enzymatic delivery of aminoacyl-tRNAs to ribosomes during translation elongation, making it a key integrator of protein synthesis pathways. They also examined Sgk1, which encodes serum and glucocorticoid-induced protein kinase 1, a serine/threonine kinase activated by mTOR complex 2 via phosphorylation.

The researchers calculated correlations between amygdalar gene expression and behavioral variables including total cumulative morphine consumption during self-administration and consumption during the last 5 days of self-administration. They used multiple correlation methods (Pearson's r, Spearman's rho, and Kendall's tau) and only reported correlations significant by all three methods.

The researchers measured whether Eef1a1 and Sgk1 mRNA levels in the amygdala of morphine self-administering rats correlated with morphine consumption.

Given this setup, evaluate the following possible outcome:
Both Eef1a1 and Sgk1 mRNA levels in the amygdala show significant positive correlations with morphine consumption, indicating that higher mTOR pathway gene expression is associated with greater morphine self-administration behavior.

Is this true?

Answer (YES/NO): YES